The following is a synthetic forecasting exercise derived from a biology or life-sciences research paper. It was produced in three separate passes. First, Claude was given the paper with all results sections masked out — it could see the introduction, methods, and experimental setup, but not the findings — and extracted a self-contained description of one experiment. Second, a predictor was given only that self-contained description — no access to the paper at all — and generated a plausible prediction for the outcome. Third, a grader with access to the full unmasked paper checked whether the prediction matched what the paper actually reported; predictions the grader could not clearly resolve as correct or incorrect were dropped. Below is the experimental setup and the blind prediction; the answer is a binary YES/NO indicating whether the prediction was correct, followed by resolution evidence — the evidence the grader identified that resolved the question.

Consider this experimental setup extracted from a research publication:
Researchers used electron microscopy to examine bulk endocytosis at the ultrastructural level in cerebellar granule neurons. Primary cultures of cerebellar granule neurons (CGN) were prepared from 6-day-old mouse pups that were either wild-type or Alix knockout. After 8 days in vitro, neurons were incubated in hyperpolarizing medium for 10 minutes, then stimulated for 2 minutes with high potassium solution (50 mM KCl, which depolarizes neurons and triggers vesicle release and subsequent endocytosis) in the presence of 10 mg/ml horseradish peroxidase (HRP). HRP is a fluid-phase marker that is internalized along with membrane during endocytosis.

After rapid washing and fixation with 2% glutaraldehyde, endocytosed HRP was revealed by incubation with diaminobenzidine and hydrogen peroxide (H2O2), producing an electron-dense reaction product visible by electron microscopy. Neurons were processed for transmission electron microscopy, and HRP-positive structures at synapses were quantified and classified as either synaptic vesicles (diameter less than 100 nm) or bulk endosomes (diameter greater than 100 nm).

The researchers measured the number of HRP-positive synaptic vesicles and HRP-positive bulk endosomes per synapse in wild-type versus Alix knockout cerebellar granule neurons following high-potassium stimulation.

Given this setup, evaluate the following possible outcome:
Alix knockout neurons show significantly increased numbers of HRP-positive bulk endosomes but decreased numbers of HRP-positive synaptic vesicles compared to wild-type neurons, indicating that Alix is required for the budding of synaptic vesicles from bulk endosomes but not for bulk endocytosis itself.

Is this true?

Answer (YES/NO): NO